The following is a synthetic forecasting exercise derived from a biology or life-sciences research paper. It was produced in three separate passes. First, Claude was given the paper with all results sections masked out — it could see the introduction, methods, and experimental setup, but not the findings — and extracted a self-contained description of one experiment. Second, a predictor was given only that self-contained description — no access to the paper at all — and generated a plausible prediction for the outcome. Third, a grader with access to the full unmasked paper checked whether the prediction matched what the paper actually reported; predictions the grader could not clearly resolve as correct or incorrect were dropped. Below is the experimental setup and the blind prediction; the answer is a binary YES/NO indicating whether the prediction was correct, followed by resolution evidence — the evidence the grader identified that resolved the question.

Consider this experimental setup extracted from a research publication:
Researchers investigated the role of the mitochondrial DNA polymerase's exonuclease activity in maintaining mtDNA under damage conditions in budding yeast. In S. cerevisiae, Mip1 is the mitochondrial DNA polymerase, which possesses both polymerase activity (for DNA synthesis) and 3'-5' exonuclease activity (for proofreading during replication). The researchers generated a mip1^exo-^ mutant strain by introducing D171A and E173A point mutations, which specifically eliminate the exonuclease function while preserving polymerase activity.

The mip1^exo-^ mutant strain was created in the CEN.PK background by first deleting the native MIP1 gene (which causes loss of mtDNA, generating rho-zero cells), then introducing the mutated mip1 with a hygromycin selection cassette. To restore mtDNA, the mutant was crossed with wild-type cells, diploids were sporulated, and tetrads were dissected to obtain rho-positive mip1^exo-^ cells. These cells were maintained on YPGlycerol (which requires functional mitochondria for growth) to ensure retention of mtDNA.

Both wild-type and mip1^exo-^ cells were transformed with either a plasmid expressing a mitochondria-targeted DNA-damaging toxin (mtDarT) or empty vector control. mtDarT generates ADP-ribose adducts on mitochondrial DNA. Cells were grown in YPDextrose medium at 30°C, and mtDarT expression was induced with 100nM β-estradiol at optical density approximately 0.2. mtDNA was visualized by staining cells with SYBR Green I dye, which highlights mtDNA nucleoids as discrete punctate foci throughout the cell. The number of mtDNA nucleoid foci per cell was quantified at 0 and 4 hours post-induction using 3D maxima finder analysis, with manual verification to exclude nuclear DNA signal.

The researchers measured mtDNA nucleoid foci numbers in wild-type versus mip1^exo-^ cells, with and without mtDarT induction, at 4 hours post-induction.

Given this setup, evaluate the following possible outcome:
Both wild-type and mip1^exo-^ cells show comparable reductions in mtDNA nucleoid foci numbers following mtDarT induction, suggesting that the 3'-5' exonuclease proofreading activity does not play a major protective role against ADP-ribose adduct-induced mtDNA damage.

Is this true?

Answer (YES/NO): NO